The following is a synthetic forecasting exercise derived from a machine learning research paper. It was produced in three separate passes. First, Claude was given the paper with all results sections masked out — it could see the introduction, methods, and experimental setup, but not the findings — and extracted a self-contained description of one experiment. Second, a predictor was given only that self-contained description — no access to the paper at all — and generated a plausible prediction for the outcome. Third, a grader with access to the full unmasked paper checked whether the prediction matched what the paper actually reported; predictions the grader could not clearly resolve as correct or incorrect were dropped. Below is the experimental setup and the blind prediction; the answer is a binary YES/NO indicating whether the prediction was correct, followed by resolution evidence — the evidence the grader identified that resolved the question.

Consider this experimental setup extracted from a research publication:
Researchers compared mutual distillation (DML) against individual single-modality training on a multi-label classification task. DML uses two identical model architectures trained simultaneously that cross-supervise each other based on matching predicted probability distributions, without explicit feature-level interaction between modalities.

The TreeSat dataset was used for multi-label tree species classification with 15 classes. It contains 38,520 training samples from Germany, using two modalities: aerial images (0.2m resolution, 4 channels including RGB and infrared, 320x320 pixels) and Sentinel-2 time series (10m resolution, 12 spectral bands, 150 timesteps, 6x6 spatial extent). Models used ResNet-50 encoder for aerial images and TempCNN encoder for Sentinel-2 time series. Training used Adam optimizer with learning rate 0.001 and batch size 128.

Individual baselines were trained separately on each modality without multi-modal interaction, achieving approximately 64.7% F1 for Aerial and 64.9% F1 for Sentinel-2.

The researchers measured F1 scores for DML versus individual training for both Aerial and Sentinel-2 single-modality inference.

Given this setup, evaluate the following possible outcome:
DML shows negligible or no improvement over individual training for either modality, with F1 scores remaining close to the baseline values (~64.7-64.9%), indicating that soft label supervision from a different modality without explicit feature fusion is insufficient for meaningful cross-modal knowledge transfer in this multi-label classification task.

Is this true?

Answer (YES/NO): NO